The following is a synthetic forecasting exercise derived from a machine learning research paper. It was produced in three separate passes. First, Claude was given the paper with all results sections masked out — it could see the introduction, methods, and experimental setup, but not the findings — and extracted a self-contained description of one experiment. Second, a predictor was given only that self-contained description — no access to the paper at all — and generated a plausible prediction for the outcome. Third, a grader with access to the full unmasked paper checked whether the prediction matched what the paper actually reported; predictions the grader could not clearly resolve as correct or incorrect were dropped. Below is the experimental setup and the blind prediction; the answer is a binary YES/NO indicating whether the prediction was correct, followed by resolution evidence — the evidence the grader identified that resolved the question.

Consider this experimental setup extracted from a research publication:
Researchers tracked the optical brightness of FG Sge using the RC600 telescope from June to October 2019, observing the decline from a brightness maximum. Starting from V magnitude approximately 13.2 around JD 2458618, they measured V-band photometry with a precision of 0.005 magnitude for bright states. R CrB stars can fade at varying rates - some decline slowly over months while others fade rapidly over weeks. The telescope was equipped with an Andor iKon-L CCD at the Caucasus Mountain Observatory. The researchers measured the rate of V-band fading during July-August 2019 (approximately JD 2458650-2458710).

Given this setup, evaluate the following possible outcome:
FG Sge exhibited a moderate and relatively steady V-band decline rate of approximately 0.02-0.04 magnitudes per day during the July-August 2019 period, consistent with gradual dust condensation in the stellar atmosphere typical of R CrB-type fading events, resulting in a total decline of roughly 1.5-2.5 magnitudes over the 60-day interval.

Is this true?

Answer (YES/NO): NO